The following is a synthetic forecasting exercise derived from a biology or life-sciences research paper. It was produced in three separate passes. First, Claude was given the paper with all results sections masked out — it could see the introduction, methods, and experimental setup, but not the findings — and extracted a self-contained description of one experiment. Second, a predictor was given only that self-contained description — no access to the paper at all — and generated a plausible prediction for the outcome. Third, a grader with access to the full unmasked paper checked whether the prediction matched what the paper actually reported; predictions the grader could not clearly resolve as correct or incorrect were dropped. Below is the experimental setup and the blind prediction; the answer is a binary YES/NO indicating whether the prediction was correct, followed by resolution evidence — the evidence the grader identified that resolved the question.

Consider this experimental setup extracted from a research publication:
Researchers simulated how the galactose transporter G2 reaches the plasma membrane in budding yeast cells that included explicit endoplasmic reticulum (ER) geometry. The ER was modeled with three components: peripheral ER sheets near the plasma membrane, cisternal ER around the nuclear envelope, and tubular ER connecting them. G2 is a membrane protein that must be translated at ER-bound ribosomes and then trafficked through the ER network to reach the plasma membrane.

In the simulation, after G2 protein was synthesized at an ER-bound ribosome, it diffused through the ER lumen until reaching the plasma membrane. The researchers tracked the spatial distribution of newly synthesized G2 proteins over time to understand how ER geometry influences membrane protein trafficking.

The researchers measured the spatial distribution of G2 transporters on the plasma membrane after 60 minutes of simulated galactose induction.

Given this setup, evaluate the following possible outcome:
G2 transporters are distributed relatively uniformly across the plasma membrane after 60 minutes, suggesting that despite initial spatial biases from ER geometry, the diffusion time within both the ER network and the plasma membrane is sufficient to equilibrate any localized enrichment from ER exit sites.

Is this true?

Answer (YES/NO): NO